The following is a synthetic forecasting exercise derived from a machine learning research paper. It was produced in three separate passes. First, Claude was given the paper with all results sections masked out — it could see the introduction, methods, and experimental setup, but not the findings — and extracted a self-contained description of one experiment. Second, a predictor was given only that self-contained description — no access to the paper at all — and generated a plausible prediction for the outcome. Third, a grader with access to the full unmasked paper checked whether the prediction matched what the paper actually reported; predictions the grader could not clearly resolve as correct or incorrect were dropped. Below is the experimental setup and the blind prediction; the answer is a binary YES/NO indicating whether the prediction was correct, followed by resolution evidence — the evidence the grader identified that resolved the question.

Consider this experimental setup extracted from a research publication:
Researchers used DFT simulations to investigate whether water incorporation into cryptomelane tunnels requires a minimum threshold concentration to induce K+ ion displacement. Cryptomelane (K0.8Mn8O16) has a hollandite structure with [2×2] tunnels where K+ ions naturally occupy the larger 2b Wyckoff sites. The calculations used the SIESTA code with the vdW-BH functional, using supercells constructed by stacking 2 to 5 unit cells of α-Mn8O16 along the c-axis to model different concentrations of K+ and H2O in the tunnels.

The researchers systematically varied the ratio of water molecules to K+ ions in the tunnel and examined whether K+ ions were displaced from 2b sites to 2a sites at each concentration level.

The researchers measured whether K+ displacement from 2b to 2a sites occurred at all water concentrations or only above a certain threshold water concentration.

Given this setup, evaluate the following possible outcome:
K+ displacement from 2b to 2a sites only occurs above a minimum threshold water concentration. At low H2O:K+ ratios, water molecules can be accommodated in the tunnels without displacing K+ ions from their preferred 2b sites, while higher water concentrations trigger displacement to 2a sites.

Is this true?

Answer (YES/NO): YES